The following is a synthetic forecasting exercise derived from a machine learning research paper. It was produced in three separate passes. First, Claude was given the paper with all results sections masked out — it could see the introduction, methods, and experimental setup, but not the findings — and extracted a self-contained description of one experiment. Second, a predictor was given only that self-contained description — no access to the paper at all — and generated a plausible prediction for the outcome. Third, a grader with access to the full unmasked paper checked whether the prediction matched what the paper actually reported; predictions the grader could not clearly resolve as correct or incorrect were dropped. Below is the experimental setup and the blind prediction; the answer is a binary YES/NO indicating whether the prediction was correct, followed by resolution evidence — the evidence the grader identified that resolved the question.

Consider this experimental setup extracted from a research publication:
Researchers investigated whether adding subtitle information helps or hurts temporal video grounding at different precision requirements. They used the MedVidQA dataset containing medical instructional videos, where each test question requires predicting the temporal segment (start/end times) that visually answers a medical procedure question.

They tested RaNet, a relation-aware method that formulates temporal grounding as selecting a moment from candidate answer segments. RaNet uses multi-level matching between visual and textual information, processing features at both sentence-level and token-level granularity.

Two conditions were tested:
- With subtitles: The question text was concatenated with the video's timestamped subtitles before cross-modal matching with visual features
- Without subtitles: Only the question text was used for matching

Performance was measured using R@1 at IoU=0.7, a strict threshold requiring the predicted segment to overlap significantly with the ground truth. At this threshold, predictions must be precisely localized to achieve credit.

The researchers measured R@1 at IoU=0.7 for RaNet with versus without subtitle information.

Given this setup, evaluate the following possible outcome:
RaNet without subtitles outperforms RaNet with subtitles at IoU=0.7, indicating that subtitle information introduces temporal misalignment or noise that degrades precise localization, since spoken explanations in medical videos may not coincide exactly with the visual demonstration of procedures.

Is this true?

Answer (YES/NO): YES